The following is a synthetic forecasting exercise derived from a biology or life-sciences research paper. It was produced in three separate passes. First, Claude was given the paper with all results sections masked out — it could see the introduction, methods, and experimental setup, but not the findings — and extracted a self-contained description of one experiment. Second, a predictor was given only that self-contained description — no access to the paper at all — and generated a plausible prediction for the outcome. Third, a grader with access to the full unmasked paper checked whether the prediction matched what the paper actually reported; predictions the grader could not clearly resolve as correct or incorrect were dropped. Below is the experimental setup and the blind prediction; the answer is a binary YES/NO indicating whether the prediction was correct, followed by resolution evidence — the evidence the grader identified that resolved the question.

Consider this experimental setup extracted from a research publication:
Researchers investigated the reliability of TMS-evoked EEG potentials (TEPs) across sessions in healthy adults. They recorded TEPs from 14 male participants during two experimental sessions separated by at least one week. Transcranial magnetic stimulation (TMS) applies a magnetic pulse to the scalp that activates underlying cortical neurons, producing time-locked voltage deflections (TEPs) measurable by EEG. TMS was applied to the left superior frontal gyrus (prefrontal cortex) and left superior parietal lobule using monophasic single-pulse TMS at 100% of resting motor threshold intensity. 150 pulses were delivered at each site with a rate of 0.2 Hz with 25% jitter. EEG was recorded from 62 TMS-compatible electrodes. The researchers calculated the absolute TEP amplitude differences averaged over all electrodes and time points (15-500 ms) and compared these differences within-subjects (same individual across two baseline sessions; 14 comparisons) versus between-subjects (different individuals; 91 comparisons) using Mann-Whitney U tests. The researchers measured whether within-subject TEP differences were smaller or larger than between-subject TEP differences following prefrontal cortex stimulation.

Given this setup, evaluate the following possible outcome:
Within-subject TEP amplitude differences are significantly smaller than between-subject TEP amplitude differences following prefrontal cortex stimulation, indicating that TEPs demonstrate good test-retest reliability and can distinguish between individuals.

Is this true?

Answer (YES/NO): YES